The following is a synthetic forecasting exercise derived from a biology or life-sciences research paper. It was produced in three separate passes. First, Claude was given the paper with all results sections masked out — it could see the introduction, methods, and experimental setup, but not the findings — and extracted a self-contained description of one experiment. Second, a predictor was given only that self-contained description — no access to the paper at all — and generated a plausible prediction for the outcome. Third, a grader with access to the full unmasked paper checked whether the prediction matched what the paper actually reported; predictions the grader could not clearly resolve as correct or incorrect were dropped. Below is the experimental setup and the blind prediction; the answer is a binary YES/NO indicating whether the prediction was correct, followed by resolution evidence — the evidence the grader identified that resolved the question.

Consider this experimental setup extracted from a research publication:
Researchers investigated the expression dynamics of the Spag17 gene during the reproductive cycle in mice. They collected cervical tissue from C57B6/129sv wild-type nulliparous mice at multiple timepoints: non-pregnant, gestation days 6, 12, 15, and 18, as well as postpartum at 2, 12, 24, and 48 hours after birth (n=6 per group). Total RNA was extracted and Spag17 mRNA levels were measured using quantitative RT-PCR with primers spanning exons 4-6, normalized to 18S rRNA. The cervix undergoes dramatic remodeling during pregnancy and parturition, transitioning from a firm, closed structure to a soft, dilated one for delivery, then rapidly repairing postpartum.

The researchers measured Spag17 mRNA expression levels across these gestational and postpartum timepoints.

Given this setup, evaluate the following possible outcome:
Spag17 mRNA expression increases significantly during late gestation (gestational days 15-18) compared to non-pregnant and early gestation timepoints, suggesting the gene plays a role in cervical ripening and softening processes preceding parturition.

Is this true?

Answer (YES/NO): NO